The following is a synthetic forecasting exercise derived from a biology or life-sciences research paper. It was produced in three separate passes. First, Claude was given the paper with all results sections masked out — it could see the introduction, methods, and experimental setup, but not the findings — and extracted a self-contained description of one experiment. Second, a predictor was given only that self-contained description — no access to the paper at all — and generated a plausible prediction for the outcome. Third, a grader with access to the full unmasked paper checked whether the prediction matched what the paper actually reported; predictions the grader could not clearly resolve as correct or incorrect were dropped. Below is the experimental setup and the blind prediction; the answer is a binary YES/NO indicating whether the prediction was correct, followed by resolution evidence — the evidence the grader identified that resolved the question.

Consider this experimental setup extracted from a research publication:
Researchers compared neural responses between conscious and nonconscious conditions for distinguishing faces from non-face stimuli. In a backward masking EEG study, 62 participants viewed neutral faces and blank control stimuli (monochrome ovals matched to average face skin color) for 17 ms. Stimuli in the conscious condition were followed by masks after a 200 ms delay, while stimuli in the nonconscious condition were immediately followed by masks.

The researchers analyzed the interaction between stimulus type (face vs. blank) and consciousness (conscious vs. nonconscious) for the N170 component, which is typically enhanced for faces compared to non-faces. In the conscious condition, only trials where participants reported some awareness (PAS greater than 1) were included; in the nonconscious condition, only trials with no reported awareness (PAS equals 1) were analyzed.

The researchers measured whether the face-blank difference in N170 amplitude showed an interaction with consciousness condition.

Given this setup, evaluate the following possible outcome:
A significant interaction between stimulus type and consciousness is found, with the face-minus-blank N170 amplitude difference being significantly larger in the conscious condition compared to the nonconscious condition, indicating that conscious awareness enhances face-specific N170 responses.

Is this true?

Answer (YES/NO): YES